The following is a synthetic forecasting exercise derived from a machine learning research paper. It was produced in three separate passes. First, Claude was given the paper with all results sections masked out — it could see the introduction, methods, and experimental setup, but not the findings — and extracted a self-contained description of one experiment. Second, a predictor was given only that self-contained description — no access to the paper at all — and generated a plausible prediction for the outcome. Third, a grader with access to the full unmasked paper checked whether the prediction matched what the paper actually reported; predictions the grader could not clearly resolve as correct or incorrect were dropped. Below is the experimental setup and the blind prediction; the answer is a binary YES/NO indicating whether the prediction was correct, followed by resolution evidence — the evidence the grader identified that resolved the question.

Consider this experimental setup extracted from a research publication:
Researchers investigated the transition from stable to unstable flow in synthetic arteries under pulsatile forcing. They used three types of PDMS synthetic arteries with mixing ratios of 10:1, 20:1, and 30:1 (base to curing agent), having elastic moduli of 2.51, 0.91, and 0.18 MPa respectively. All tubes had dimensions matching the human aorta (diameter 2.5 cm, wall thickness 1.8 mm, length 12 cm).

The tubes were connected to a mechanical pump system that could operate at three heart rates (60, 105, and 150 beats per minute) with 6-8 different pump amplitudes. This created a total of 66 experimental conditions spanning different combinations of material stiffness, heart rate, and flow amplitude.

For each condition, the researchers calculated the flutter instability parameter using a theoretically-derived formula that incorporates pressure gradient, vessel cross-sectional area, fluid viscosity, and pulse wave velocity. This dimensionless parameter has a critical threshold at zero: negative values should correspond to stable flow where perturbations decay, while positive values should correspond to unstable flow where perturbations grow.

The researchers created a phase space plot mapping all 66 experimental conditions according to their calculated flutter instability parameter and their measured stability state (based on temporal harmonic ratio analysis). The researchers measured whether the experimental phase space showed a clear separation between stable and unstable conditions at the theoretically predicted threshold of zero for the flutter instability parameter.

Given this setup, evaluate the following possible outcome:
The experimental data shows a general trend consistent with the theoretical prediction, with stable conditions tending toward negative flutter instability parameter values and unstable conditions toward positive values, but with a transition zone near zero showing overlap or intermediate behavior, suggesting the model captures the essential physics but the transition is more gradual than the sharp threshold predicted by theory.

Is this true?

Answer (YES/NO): NO